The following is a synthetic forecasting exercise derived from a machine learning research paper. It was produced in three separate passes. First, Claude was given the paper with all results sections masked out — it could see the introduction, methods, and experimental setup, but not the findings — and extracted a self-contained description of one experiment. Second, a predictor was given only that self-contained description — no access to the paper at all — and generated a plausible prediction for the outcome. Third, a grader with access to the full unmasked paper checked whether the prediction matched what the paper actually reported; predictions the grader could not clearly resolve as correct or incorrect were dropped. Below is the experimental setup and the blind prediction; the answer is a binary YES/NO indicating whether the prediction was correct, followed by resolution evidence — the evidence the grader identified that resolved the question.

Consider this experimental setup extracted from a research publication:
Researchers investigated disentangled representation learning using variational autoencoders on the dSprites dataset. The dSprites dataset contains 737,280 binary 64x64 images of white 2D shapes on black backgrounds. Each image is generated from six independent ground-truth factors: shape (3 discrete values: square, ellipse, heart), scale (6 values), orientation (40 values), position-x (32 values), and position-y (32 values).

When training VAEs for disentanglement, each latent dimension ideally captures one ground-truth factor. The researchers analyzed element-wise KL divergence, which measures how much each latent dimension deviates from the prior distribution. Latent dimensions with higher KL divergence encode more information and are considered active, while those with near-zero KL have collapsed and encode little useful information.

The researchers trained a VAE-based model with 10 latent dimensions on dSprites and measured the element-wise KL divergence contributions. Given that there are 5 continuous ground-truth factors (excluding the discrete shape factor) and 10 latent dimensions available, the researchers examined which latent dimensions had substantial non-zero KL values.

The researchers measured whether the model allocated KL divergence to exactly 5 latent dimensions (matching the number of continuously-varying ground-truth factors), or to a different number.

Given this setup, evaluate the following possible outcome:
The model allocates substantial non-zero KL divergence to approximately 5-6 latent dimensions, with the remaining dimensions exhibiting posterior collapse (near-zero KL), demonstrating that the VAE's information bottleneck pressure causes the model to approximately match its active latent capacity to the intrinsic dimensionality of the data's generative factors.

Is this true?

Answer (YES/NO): YES